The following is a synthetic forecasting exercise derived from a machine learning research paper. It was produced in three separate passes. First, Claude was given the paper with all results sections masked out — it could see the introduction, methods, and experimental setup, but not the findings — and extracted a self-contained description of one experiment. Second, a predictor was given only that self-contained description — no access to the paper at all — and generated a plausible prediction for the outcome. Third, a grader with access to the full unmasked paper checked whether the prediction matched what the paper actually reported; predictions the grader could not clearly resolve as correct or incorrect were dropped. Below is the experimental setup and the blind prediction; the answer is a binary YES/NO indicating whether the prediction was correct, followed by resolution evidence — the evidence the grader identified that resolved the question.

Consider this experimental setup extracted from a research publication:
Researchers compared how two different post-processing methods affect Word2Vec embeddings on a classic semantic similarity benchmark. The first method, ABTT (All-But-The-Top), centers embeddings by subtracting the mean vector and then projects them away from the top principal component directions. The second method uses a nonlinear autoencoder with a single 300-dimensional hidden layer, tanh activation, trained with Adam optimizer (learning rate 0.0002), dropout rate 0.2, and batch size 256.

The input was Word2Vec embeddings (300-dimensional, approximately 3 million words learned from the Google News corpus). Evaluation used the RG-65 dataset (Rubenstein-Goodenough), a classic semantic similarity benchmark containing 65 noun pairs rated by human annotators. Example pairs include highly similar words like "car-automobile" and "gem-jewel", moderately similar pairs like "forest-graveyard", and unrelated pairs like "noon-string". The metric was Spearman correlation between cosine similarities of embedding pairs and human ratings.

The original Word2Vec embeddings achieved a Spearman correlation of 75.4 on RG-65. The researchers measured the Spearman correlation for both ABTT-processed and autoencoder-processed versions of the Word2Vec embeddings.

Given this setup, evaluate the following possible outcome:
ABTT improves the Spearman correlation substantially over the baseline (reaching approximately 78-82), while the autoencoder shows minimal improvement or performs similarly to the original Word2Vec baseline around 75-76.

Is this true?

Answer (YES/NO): NO